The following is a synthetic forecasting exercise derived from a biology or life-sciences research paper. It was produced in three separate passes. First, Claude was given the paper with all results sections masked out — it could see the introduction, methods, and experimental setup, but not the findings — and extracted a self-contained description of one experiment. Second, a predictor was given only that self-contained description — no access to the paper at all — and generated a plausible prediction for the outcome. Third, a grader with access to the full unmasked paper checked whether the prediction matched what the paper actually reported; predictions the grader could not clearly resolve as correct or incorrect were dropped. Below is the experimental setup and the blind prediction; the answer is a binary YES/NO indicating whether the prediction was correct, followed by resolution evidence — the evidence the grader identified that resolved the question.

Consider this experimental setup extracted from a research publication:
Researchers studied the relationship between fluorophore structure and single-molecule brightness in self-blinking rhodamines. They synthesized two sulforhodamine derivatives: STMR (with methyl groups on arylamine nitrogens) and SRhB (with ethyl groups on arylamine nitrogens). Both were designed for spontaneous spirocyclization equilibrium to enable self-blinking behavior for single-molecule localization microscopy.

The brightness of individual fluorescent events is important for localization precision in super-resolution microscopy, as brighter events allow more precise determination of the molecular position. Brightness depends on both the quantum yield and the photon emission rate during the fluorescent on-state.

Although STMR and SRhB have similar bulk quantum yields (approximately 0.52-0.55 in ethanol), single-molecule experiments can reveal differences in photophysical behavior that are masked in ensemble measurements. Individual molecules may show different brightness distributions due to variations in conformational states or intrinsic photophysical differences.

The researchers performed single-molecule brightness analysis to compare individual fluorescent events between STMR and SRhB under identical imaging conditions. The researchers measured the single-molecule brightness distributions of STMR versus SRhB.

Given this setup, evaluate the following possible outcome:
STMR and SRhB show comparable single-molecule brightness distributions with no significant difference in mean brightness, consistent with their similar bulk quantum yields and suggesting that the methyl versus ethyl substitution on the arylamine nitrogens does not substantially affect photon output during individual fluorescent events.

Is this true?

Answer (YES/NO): NO